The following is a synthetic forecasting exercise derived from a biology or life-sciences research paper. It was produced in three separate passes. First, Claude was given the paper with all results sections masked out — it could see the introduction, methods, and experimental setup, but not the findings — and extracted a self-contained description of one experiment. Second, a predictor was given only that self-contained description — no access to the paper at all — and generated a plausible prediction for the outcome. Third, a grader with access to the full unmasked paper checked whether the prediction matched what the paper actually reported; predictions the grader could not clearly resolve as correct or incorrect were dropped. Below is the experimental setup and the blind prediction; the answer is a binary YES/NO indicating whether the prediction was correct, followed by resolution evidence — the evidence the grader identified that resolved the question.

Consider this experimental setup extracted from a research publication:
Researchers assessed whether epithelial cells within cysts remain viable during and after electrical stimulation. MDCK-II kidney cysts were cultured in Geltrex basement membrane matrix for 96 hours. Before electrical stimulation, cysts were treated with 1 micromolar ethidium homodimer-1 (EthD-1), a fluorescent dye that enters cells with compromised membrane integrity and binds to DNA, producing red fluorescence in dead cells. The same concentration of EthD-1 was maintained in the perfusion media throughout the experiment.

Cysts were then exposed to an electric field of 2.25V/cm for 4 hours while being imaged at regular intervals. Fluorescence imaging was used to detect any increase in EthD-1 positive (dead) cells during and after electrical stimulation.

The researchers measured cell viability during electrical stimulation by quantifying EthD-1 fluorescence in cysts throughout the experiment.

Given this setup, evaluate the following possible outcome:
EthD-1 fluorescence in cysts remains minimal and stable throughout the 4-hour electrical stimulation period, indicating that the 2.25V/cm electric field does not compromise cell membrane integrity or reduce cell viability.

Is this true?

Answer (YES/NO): YES